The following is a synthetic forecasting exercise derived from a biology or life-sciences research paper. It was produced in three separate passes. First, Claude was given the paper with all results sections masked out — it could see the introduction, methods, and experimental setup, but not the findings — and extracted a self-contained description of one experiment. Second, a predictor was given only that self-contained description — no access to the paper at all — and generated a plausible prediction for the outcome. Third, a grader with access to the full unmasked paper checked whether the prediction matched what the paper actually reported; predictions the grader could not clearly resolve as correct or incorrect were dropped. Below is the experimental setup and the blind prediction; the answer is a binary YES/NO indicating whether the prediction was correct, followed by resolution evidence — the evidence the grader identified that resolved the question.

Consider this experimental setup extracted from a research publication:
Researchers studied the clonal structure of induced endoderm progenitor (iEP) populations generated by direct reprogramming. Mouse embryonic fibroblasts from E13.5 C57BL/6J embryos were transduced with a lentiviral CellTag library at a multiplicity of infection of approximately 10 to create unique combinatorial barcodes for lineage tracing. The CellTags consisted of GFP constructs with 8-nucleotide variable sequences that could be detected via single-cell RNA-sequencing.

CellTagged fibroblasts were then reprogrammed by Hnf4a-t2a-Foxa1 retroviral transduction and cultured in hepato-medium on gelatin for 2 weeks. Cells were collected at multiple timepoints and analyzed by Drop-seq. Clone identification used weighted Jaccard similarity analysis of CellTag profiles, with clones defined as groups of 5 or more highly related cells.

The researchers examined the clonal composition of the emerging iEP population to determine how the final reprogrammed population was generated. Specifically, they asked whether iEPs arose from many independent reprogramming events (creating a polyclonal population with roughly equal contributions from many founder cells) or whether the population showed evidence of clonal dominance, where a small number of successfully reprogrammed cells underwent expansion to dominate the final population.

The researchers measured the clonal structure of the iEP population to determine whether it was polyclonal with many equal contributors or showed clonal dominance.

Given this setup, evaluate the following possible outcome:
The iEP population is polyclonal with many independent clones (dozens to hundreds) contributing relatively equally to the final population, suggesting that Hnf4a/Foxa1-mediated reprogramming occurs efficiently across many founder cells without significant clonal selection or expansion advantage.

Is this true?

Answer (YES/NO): NO